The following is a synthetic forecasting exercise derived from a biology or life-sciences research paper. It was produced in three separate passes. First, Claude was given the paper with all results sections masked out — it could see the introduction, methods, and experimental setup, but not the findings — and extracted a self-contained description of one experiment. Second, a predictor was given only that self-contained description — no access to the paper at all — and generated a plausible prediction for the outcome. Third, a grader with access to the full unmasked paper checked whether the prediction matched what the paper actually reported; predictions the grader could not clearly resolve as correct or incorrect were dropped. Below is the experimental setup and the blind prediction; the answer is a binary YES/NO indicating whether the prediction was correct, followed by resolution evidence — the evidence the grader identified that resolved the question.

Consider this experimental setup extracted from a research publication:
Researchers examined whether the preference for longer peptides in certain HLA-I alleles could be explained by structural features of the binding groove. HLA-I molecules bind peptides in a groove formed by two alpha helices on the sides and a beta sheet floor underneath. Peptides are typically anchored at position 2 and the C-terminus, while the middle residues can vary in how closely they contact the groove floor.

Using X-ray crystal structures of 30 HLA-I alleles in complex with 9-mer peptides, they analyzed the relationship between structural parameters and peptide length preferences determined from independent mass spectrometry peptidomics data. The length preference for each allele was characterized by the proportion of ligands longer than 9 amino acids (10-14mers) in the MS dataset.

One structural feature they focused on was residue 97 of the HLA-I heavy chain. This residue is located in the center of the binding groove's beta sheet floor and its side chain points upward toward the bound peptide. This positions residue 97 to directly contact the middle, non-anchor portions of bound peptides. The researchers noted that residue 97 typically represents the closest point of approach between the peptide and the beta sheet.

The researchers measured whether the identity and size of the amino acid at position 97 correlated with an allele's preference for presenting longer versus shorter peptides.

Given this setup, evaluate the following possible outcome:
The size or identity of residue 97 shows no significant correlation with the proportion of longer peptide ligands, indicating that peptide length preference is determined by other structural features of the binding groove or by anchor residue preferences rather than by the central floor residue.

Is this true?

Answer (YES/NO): NO